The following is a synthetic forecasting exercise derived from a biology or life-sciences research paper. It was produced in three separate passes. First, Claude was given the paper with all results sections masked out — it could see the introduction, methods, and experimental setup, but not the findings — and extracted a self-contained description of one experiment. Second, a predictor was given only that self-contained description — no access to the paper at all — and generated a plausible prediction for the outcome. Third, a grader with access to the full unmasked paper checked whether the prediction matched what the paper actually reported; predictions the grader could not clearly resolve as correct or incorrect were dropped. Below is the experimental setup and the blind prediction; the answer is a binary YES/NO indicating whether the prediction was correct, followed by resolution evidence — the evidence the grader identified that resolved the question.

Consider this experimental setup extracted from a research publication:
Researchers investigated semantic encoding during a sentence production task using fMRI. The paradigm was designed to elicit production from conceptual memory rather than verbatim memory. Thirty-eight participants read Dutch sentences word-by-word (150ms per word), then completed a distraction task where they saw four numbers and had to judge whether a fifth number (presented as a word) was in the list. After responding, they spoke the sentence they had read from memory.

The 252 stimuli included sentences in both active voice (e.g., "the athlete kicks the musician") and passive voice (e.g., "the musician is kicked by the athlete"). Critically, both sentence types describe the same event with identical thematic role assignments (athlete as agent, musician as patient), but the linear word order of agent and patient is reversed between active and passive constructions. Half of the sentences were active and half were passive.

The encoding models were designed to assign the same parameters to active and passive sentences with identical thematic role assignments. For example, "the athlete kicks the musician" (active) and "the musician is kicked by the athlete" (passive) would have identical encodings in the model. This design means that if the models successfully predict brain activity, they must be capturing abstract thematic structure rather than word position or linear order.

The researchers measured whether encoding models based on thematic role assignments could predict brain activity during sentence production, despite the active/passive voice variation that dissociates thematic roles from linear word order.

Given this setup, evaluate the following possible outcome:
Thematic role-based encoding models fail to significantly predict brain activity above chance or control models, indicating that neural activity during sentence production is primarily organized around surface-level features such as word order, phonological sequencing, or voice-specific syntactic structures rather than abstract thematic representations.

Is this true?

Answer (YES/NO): NO